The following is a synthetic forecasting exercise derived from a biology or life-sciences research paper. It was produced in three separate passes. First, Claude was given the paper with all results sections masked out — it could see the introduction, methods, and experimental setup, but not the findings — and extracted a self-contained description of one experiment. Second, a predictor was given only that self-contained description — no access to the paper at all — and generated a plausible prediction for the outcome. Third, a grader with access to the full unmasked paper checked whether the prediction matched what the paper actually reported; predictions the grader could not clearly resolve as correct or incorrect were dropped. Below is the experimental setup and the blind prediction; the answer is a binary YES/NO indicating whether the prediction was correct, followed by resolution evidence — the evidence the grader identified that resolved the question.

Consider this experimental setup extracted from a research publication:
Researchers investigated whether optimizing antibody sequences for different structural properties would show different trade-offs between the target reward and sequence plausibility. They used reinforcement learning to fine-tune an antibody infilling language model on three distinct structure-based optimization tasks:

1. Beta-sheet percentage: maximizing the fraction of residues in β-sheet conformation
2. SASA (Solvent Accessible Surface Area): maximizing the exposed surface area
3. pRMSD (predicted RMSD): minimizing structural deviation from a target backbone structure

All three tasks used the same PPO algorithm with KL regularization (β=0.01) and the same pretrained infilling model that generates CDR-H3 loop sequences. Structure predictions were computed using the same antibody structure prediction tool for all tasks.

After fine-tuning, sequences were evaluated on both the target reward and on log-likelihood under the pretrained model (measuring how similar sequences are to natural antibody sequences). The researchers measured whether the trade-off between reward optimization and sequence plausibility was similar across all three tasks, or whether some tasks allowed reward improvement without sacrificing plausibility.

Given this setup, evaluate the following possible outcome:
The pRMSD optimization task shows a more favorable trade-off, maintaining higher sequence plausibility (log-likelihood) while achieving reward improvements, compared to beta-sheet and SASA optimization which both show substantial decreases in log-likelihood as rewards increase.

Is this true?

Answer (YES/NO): YES